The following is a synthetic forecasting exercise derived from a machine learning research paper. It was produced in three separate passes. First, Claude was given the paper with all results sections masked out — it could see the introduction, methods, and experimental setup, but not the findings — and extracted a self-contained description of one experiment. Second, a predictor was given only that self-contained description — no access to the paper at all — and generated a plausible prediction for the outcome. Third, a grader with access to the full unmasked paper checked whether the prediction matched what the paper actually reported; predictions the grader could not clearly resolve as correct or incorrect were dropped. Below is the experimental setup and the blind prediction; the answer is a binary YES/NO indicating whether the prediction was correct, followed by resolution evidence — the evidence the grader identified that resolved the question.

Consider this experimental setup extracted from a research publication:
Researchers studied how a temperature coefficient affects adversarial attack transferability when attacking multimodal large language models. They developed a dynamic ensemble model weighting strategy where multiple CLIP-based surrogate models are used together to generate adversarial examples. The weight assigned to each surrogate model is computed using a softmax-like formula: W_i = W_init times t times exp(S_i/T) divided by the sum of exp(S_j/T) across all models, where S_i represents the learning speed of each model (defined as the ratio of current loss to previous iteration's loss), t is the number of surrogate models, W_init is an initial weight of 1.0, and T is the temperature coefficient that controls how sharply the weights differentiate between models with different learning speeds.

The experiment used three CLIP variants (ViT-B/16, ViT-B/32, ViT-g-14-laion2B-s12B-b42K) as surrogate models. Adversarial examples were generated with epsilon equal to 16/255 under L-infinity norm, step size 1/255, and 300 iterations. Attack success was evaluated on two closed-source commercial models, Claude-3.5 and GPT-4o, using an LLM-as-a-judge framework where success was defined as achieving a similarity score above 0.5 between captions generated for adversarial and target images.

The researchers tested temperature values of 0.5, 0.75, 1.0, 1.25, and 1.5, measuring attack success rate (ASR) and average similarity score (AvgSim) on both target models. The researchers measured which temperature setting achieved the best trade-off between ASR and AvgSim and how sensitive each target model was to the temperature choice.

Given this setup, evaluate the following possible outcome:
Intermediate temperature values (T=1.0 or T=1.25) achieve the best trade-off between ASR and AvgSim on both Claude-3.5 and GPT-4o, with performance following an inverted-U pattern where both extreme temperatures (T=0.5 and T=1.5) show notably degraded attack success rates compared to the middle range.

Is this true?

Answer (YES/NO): NO